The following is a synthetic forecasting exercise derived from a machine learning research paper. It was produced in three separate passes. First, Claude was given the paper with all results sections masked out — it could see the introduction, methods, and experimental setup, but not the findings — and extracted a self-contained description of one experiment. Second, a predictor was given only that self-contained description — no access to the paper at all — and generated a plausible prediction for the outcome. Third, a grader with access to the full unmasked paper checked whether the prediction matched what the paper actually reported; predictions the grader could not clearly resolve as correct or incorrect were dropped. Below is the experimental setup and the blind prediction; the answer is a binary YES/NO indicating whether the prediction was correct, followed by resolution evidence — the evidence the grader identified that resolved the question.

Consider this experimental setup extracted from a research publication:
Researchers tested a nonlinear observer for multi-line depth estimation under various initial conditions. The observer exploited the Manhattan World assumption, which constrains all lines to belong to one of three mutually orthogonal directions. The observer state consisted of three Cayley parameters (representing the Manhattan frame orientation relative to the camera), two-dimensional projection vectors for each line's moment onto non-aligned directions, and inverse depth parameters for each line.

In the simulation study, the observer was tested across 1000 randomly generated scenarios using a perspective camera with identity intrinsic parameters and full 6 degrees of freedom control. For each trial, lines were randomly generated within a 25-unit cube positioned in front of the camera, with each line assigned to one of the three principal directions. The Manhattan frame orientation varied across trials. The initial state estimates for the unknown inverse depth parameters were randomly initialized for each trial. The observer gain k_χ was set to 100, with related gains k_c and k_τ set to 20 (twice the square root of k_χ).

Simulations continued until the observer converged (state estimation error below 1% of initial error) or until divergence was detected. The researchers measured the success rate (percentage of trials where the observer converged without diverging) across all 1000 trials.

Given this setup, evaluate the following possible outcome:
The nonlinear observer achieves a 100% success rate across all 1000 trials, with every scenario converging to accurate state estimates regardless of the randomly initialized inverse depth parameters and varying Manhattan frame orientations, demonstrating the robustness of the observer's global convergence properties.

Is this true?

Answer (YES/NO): NO